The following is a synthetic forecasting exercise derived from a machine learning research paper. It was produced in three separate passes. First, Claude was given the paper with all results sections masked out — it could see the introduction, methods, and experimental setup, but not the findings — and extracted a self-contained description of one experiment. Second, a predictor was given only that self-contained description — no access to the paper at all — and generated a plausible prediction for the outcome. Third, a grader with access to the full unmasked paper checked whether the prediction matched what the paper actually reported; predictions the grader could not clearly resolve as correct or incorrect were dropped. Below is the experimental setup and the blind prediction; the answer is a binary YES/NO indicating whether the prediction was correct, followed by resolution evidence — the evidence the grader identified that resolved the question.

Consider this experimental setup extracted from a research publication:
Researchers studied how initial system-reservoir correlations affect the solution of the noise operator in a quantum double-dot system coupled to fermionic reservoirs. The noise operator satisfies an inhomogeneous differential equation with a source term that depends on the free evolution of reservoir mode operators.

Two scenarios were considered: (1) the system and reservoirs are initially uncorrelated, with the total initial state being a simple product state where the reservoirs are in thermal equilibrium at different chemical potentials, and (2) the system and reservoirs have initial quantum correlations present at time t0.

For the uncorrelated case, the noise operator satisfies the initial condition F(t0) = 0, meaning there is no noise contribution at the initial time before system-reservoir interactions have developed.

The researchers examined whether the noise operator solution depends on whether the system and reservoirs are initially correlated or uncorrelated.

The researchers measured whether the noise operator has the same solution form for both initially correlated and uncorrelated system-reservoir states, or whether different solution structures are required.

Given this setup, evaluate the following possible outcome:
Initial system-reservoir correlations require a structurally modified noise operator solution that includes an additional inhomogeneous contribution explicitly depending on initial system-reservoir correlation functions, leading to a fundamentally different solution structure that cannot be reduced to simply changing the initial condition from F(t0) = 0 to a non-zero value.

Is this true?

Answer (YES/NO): NO